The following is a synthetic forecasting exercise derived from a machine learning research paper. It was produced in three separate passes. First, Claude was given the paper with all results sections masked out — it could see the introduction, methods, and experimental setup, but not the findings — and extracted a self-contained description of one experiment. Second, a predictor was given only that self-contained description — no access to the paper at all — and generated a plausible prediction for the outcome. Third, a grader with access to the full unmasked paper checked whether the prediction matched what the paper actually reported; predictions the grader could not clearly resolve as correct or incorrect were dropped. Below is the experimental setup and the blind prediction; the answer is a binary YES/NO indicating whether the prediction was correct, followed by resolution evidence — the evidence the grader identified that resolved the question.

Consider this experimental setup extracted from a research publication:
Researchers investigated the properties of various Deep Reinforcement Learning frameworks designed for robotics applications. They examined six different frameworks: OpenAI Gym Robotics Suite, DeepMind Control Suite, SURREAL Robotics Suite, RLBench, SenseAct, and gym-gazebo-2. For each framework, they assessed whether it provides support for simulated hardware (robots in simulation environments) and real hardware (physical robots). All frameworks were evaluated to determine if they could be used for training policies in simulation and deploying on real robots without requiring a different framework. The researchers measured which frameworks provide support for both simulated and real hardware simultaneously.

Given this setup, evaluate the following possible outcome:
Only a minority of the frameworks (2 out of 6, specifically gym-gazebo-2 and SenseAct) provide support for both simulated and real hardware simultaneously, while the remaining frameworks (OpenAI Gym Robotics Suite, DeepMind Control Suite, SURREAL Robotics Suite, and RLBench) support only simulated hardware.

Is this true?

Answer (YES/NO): NO